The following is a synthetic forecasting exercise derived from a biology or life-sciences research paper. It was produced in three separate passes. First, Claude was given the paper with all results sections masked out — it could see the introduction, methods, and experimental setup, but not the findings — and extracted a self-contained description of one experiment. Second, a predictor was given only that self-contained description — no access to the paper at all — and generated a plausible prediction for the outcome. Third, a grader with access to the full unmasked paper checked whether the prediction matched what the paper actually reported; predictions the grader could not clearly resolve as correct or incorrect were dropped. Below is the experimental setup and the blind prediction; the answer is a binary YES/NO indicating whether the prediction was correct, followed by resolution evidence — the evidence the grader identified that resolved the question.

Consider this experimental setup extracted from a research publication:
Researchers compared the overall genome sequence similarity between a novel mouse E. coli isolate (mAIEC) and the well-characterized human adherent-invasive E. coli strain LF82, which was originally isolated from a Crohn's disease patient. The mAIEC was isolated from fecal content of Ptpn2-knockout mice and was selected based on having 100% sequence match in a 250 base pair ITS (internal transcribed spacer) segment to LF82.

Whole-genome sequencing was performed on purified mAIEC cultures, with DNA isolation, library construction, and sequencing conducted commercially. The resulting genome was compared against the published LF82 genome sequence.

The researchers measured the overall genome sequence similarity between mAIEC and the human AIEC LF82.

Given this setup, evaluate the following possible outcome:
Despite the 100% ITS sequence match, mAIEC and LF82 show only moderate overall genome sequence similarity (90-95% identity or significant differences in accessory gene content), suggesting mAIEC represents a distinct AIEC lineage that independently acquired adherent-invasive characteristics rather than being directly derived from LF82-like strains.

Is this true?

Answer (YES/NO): YES